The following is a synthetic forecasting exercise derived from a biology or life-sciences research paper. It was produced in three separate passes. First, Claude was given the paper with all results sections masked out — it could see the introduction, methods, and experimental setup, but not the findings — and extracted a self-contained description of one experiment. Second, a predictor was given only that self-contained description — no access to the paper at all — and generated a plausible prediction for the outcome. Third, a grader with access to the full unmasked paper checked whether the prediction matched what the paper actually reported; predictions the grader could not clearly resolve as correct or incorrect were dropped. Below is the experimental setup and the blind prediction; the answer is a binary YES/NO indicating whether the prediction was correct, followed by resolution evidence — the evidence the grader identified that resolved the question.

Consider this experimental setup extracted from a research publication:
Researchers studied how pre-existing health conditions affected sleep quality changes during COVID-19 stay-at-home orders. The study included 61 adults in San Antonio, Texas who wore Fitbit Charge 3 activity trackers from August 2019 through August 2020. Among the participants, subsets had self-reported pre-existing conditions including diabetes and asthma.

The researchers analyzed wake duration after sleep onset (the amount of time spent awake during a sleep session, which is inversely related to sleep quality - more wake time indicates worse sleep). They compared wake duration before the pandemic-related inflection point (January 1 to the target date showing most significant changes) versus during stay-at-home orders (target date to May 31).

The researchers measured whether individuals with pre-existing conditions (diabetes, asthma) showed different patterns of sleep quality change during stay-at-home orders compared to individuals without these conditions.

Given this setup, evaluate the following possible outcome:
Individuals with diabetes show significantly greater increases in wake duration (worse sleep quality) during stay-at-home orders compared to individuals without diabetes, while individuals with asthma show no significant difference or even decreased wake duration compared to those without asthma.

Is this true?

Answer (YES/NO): NO